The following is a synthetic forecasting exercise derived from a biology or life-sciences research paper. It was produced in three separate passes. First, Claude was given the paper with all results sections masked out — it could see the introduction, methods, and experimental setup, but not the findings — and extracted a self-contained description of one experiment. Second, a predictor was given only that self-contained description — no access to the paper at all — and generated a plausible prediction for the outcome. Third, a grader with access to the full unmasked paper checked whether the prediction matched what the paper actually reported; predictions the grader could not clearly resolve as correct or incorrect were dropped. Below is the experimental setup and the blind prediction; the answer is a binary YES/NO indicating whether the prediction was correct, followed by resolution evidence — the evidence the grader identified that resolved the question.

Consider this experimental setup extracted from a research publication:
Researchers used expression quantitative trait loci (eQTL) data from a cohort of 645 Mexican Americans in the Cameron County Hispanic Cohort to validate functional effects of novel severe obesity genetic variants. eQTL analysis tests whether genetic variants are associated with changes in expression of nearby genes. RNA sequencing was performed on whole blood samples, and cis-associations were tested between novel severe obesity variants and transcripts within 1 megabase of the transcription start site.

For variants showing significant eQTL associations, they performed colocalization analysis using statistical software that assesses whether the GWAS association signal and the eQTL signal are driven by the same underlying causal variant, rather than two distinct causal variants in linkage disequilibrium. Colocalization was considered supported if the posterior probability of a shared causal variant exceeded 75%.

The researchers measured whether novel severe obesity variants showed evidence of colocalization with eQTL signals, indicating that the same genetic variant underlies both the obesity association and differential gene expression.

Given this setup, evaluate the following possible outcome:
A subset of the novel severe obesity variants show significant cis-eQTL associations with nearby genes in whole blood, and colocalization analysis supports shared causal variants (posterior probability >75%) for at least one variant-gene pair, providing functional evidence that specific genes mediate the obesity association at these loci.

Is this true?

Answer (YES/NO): YES